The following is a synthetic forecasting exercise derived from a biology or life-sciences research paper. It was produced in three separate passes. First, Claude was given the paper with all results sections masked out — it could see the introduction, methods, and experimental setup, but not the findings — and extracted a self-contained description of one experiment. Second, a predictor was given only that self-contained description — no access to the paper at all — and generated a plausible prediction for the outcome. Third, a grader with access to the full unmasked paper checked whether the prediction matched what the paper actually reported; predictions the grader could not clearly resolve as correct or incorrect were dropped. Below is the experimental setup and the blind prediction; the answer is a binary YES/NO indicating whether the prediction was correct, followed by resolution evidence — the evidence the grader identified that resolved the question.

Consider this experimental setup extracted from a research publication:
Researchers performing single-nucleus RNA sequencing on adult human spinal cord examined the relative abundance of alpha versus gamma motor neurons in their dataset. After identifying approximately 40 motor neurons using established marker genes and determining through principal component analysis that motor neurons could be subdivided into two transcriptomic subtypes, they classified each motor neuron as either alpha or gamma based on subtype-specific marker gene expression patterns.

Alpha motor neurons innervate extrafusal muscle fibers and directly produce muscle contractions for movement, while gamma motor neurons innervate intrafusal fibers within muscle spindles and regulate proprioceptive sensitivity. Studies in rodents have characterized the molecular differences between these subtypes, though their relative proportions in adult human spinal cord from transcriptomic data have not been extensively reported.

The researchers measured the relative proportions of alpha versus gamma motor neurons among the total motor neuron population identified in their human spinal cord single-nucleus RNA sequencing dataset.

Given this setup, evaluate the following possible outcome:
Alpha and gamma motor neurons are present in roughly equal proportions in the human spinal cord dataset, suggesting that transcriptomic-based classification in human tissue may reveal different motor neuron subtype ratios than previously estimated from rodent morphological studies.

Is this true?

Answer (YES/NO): NO